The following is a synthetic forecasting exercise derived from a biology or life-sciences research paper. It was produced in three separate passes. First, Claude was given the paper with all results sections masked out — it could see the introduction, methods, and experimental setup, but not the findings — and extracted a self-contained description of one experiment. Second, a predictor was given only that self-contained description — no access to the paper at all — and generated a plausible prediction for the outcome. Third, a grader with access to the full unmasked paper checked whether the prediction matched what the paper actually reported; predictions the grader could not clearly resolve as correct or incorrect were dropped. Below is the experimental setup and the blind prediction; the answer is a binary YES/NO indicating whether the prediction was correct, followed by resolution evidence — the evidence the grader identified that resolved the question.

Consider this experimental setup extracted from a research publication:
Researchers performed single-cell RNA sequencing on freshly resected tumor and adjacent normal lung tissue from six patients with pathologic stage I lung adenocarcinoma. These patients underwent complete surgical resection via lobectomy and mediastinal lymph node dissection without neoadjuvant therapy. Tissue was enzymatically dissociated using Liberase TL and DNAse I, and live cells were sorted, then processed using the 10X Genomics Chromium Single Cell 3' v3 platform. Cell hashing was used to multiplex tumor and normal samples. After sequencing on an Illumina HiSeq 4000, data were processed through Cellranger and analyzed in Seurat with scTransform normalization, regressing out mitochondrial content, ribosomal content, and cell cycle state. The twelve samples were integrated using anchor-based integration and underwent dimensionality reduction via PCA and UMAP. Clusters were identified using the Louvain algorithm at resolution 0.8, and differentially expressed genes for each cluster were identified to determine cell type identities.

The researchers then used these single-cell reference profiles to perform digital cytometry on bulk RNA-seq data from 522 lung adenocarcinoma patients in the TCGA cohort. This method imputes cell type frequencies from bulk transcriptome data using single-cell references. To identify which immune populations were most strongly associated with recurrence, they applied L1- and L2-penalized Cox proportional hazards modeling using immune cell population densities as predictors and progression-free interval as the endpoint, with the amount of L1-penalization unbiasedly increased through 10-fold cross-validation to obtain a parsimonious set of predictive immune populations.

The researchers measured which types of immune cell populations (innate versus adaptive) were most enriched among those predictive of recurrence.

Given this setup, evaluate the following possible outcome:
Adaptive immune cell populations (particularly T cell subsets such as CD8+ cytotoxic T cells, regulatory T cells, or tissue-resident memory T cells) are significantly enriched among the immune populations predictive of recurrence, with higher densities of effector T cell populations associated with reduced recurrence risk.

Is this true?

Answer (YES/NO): YES